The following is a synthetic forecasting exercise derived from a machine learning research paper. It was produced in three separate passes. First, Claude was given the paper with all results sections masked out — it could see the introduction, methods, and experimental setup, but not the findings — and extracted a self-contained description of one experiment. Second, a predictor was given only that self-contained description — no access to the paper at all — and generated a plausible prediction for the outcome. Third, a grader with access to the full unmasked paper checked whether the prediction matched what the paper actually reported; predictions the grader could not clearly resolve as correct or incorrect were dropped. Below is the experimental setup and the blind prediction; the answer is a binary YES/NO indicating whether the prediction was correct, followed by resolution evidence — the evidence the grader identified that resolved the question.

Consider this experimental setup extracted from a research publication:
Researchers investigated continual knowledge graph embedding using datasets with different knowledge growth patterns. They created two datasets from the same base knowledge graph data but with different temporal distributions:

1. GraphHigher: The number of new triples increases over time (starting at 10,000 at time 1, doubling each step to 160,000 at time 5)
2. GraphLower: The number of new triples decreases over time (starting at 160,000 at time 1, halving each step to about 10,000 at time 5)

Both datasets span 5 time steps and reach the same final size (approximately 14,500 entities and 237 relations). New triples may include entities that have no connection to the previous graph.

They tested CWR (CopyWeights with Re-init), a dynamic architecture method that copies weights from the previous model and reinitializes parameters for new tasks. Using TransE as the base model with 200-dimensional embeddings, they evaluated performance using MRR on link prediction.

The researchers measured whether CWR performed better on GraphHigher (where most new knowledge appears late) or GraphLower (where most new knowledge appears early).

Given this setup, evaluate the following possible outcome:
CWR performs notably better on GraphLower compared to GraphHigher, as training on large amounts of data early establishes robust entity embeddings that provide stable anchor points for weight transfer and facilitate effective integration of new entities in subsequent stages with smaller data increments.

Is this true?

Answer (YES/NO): NO